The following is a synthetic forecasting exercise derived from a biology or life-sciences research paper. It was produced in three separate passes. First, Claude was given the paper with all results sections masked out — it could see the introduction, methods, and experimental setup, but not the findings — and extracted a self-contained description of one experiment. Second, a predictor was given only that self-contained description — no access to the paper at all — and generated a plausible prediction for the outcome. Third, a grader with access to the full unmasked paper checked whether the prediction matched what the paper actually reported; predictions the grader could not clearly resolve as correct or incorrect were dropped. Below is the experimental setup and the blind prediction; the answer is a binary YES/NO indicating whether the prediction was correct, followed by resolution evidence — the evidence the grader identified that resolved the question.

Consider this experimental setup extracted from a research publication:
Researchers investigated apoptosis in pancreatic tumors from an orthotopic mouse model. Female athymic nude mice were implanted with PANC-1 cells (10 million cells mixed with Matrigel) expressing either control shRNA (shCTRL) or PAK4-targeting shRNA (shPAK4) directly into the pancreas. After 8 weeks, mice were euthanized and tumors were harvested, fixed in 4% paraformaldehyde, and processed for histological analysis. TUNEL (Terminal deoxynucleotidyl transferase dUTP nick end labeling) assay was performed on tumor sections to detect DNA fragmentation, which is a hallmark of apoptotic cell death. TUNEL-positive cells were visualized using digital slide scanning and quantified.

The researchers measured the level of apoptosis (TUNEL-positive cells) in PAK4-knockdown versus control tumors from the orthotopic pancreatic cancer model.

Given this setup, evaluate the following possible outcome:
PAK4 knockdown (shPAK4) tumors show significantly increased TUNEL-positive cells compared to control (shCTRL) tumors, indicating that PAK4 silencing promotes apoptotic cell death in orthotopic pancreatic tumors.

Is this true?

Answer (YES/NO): YES